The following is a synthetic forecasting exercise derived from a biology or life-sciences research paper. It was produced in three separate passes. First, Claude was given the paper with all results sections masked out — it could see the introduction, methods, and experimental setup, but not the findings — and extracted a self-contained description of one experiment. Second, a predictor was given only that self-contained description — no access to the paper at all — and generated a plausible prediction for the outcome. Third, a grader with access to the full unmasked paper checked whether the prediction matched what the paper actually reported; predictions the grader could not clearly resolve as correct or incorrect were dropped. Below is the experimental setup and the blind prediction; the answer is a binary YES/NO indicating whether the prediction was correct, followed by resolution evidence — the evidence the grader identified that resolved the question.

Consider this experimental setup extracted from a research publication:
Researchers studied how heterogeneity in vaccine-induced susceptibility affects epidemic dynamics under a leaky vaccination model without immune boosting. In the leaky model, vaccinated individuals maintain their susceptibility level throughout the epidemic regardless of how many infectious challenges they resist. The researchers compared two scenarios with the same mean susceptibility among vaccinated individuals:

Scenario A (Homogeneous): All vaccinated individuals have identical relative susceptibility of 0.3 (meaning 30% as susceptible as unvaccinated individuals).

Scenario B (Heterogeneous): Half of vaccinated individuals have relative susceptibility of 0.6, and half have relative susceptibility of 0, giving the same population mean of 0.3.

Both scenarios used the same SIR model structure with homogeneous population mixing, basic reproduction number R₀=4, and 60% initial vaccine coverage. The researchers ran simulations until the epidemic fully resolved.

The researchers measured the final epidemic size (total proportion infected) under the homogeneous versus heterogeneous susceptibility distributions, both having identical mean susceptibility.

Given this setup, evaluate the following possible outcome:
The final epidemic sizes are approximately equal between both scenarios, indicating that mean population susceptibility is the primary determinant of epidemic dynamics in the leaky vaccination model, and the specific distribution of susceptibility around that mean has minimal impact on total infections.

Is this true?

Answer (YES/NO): NO